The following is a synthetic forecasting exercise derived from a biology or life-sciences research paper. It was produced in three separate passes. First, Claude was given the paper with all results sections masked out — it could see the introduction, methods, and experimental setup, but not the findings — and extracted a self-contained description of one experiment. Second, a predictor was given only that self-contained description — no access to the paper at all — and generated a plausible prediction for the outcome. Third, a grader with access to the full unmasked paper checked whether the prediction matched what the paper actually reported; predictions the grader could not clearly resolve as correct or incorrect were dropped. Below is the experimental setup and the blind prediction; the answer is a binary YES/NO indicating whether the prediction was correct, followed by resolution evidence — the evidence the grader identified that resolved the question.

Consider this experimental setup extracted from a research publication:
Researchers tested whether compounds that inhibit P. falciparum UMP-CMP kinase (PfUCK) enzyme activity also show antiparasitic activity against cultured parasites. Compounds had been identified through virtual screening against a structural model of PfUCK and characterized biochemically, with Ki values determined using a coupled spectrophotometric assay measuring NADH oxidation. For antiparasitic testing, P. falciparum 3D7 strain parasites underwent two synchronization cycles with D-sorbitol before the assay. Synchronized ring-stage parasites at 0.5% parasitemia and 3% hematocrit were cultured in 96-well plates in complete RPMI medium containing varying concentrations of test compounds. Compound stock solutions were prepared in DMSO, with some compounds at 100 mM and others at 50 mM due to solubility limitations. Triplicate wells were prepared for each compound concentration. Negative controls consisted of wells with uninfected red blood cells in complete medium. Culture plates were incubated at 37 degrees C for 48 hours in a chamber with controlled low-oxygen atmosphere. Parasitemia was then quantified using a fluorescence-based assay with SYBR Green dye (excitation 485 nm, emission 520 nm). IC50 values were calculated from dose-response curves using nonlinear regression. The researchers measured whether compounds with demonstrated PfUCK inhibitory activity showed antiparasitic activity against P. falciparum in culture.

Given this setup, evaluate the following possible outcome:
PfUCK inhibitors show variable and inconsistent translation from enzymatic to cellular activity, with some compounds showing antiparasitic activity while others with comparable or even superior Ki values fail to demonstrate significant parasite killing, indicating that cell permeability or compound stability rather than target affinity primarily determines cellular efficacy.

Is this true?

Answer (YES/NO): YES